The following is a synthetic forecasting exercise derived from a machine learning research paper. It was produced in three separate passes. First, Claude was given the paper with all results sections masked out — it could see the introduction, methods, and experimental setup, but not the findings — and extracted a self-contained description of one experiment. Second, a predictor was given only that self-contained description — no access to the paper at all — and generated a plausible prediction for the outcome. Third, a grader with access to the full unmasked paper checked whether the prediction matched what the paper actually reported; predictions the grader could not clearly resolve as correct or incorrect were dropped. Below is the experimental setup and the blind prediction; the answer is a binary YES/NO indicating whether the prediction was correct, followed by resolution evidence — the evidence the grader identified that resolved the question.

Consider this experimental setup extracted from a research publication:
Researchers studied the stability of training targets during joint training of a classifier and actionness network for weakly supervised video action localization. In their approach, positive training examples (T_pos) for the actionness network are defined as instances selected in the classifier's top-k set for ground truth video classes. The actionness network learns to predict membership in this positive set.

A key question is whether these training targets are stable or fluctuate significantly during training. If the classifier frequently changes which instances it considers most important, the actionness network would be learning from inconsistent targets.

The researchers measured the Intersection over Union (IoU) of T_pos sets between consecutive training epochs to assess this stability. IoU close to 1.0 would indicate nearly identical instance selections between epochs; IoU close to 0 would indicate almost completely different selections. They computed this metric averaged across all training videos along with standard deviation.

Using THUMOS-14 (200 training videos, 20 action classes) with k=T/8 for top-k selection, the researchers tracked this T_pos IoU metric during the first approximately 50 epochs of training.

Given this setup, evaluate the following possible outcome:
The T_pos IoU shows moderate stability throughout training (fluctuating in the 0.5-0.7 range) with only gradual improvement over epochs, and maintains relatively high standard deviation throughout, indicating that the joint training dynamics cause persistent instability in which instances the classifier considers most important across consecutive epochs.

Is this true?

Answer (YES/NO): NO